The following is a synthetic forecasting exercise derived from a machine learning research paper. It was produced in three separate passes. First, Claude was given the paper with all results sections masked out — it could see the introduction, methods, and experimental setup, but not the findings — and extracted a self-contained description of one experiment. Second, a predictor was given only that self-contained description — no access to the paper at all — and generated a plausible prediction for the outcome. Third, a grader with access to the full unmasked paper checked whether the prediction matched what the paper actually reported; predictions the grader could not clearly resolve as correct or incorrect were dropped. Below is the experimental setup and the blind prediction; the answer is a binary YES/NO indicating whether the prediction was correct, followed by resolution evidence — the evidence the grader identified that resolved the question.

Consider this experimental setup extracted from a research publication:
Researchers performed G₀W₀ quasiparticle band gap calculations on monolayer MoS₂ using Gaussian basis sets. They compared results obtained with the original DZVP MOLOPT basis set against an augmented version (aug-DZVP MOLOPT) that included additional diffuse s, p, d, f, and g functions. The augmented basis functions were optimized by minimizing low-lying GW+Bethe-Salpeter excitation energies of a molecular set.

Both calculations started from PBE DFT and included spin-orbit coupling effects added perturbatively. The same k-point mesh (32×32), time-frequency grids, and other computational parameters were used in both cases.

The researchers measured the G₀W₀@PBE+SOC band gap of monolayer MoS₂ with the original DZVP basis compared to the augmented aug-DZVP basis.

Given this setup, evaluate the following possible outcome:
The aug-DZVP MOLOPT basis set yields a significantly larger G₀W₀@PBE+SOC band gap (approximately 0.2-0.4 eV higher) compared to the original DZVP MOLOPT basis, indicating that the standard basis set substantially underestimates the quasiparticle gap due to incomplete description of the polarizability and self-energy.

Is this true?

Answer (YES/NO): NO